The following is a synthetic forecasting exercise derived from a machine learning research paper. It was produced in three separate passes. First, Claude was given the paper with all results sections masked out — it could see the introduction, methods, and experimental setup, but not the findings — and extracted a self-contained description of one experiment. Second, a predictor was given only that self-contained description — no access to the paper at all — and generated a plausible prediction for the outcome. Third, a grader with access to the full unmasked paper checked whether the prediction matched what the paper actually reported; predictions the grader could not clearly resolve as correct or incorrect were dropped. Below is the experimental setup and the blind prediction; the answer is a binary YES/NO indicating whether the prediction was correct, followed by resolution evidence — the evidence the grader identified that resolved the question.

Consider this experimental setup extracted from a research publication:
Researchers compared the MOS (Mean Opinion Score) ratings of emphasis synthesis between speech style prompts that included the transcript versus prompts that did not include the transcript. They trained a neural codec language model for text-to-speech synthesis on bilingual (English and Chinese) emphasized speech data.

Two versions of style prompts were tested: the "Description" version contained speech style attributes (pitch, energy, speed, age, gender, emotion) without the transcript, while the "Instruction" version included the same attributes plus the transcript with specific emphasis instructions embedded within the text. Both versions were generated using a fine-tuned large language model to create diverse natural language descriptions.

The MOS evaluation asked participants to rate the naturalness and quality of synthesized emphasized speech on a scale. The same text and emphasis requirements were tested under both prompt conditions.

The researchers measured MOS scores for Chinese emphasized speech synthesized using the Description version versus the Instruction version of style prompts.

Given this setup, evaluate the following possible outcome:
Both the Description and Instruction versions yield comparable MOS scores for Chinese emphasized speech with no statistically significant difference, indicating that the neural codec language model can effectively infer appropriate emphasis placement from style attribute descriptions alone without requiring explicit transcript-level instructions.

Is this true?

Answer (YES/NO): NO